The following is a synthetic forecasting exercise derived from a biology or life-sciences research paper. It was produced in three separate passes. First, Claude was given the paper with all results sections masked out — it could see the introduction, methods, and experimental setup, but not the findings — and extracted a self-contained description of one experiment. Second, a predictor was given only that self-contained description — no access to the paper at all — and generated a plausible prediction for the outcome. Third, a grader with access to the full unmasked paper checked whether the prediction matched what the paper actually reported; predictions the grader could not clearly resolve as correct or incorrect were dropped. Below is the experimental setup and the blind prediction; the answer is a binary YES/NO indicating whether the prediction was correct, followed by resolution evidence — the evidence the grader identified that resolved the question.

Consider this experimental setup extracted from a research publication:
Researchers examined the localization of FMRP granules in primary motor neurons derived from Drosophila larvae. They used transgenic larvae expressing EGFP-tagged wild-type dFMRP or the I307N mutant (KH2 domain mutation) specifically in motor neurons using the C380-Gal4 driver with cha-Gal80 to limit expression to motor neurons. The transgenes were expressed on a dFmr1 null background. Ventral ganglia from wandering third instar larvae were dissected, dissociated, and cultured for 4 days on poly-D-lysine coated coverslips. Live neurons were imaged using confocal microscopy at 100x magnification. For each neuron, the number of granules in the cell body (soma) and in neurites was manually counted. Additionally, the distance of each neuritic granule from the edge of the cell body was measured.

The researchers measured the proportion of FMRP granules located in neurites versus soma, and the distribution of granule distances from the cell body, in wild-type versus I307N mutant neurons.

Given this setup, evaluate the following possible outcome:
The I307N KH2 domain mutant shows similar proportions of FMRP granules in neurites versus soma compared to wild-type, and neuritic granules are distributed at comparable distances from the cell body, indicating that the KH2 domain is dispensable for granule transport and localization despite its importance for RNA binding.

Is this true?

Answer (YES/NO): NO